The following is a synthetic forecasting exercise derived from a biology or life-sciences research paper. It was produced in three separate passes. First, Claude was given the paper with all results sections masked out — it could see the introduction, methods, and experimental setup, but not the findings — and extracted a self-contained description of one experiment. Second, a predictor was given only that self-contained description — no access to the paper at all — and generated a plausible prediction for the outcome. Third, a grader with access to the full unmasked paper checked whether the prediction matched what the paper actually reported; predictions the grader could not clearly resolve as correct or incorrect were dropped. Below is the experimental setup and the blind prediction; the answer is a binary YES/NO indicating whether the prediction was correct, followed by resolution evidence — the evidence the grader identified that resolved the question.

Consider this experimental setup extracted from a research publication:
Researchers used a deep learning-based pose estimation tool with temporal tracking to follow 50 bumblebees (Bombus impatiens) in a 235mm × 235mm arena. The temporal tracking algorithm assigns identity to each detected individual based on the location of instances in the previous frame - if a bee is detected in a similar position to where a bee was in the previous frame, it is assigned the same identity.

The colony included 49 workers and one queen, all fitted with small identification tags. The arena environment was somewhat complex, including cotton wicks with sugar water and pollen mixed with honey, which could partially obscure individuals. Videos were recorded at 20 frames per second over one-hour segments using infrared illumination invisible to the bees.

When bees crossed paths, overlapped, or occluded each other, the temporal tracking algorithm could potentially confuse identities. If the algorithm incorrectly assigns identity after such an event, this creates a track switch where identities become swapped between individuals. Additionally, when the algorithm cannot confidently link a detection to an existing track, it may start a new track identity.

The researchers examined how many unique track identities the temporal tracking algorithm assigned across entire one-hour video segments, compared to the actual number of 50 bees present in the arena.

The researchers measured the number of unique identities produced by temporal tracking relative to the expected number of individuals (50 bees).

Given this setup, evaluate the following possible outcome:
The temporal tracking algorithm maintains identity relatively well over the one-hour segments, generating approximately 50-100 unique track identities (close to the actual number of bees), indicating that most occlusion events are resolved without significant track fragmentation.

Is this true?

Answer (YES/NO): NO